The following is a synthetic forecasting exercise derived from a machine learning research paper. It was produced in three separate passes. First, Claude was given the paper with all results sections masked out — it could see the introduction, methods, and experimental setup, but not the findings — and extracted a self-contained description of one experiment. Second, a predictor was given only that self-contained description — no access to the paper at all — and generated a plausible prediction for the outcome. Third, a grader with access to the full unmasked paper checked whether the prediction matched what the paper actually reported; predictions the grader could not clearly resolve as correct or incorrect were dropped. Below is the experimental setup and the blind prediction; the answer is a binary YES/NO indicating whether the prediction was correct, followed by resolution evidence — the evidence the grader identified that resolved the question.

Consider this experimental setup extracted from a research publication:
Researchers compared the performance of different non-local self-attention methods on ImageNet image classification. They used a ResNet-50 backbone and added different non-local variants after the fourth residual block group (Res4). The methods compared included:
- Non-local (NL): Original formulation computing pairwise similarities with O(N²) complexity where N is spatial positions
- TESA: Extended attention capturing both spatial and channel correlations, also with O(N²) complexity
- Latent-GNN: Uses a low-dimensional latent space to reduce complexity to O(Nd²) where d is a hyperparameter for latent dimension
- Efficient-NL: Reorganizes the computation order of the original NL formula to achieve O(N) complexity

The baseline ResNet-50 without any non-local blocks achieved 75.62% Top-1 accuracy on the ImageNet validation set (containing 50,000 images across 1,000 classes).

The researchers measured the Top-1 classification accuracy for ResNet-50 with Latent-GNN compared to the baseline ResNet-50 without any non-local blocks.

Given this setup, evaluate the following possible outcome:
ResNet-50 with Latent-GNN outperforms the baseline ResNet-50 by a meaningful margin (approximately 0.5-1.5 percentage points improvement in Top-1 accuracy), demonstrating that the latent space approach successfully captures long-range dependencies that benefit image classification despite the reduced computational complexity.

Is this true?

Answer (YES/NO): NO